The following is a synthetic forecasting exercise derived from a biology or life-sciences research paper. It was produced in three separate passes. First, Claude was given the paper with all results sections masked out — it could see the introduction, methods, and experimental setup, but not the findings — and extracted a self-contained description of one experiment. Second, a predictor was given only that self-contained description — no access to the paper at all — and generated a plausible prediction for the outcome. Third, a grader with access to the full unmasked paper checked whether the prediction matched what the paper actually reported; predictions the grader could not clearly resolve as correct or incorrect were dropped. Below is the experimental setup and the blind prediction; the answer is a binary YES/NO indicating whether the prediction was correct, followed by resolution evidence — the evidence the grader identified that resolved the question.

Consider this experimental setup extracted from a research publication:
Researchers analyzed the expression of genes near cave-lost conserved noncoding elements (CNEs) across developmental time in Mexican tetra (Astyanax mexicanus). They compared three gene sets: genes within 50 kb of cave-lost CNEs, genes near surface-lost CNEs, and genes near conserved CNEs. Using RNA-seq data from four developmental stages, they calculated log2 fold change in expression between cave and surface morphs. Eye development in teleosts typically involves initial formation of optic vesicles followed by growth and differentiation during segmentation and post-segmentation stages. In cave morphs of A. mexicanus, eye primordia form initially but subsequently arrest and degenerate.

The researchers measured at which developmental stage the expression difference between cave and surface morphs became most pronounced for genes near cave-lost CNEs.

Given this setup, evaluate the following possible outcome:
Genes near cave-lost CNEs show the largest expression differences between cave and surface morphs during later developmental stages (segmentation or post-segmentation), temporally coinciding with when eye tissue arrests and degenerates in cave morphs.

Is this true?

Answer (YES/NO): YES